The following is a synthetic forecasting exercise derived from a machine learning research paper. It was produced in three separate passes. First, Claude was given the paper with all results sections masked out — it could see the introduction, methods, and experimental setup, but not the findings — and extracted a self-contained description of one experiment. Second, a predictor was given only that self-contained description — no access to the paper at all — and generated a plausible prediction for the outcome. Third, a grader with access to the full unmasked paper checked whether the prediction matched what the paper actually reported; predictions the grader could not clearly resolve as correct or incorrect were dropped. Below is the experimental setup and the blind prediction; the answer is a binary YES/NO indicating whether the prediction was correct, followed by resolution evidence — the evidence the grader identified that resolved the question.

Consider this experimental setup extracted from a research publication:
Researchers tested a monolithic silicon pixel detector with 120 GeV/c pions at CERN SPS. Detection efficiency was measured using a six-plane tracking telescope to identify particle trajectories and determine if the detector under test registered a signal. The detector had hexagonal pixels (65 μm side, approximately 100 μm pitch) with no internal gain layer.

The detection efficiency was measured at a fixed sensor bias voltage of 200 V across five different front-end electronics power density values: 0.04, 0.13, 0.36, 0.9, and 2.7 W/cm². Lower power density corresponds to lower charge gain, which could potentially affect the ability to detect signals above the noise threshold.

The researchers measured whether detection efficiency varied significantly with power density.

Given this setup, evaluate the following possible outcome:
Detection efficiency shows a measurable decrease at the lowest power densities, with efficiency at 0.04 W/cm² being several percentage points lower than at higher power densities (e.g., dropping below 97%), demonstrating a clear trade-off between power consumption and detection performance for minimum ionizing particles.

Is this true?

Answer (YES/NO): NO